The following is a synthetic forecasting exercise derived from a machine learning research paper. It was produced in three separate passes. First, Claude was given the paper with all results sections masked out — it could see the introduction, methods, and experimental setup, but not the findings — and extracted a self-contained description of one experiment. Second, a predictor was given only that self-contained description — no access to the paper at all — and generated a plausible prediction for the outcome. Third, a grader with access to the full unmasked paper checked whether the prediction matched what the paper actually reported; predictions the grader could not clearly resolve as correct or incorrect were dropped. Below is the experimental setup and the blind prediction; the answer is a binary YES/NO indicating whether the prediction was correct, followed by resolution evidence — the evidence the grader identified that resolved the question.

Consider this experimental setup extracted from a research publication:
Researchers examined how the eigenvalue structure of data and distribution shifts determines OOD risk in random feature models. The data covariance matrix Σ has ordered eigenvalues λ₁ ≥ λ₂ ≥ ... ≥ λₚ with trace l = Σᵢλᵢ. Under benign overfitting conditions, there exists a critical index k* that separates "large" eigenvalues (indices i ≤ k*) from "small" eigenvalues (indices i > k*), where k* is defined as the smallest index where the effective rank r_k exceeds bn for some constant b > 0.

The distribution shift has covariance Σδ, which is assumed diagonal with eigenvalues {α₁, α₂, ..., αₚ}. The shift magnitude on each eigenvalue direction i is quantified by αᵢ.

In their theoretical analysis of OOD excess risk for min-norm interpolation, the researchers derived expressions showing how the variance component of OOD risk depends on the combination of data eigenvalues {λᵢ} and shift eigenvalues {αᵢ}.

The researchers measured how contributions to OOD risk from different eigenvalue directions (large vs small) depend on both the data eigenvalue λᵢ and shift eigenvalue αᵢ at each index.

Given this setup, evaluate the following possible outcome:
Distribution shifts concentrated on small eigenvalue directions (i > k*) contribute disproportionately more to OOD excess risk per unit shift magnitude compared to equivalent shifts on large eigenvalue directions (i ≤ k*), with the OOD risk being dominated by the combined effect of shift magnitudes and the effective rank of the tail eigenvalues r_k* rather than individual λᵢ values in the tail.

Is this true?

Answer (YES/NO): NO